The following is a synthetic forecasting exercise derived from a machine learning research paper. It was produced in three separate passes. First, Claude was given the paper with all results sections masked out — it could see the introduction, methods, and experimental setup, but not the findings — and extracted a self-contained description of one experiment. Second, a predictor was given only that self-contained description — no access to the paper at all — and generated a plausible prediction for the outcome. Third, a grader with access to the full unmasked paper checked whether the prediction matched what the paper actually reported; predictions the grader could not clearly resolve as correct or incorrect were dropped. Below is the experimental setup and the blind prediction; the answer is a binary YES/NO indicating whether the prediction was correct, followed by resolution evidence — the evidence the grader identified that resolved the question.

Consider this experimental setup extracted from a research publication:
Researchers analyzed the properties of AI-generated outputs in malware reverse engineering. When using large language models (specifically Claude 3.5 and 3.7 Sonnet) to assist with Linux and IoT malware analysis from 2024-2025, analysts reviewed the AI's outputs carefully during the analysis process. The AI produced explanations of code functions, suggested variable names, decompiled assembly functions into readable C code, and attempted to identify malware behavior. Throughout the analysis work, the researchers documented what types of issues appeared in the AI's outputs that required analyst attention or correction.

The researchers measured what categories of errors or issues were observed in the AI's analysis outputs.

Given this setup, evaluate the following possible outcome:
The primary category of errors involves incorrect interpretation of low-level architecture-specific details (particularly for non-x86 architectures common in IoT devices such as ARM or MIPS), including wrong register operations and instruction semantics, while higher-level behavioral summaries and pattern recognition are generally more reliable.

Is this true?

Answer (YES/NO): NO